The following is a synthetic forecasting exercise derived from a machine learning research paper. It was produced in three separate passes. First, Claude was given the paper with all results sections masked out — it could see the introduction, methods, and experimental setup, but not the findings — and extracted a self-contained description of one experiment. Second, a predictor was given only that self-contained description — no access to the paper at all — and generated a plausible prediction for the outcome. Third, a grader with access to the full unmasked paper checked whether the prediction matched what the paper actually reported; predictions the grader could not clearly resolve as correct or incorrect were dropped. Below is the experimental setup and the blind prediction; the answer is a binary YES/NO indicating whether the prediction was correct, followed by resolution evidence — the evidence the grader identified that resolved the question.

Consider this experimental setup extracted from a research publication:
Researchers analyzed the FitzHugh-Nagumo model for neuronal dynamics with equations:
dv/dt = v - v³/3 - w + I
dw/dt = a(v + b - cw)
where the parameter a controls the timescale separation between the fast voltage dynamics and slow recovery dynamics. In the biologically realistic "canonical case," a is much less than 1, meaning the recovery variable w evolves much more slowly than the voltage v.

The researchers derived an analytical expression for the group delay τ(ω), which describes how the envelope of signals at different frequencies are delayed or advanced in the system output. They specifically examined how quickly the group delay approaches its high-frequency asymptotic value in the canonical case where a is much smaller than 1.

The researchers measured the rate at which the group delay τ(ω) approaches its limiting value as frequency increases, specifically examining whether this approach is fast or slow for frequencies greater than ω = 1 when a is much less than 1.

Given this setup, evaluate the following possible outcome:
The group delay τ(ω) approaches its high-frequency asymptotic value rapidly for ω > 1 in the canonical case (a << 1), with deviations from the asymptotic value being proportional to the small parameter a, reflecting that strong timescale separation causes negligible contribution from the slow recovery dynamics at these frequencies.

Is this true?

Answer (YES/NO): YES